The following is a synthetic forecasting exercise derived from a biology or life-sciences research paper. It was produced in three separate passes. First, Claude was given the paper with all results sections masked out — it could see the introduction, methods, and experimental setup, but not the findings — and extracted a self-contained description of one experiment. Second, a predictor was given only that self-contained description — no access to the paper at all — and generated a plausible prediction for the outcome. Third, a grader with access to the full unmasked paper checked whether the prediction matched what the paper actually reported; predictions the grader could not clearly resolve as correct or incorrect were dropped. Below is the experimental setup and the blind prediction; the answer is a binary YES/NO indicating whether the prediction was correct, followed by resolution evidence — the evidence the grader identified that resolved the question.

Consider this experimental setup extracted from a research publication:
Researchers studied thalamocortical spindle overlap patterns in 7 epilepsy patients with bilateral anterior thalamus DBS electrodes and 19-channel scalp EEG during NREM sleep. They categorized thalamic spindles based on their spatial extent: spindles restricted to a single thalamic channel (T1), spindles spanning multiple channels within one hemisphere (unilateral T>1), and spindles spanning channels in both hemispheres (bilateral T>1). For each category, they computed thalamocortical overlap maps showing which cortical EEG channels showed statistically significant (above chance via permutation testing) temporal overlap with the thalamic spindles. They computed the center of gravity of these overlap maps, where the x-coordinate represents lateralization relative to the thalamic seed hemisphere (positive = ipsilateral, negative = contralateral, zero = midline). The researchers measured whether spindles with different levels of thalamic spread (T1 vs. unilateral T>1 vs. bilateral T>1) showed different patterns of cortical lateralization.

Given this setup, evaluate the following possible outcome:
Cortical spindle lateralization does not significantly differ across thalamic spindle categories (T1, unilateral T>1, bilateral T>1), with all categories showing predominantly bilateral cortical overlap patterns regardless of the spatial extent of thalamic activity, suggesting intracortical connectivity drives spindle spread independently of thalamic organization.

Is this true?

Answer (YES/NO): NO